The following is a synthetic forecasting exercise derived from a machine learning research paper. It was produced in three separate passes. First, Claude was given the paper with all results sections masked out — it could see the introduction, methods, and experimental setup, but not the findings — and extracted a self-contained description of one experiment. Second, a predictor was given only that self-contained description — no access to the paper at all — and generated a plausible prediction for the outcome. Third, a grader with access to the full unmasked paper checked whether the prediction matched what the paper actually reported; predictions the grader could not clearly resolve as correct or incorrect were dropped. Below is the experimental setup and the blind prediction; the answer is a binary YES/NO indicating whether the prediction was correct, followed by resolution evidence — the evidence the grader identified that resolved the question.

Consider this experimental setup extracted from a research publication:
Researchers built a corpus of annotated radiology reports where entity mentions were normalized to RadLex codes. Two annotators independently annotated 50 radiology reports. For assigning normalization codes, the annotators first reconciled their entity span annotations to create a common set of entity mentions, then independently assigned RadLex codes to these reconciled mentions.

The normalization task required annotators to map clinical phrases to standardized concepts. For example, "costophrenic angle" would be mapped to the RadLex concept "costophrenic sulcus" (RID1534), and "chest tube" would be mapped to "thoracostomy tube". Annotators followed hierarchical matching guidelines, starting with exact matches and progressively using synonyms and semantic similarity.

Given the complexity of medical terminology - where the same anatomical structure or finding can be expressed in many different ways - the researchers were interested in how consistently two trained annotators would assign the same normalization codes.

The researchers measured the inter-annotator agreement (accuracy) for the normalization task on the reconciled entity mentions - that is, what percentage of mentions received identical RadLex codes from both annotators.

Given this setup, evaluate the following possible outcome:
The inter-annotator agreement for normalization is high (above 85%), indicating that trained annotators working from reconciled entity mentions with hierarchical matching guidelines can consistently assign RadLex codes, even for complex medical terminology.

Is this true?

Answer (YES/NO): NO